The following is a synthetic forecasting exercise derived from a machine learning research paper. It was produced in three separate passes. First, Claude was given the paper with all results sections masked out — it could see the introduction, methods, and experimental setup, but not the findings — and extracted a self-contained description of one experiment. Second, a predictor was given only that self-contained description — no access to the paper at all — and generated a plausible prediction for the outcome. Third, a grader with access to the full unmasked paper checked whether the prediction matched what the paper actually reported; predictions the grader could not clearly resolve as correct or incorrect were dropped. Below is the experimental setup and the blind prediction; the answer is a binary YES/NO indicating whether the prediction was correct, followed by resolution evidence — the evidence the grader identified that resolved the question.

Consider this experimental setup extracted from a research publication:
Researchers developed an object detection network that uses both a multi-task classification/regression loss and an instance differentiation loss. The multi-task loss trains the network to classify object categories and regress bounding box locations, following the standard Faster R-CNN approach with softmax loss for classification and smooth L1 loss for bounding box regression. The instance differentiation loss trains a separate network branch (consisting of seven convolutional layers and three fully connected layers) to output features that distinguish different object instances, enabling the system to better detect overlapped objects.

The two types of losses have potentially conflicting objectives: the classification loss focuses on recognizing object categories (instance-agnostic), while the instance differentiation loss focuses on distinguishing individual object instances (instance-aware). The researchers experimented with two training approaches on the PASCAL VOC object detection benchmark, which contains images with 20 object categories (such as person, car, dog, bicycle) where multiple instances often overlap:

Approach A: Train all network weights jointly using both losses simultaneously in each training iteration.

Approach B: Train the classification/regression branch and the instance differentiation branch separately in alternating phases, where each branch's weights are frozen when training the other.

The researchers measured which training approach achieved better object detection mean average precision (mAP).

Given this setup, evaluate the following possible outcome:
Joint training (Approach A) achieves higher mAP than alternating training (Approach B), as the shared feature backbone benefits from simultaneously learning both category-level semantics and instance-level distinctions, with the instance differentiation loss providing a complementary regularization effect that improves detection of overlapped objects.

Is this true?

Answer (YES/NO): NO